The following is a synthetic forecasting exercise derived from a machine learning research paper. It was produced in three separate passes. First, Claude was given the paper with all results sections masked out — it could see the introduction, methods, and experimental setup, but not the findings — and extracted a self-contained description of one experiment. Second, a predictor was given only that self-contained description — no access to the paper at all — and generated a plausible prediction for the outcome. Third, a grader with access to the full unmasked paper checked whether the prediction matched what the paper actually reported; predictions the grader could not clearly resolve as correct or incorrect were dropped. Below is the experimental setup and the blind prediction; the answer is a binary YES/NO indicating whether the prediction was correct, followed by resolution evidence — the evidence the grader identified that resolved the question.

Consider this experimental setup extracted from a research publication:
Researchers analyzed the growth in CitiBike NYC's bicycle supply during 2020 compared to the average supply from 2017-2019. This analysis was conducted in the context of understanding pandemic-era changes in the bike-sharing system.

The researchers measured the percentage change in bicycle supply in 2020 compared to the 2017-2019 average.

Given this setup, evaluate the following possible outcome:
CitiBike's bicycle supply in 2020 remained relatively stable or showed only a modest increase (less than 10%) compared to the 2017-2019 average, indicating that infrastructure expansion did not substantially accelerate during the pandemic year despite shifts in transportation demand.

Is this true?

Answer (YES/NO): NO